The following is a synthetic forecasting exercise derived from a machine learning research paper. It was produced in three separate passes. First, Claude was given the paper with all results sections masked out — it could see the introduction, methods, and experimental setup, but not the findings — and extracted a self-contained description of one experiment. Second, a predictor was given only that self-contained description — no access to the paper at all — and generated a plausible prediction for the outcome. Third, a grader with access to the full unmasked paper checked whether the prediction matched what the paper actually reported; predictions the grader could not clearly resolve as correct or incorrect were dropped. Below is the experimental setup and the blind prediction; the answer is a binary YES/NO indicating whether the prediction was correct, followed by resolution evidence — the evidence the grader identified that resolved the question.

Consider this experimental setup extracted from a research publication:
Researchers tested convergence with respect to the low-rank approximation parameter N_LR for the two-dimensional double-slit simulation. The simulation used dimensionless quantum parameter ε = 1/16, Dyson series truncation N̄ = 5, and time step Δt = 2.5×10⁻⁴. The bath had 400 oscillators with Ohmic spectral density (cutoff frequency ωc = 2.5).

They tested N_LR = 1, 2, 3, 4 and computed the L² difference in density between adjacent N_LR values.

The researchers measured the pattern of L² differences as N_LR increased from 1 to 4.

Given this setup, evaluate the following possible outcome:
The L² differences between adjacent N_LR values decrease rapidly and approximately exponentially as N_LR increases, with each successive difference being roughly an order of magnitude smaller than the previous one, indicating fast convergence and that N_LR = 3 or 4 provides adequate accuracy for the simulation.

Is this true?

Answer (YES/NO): NO